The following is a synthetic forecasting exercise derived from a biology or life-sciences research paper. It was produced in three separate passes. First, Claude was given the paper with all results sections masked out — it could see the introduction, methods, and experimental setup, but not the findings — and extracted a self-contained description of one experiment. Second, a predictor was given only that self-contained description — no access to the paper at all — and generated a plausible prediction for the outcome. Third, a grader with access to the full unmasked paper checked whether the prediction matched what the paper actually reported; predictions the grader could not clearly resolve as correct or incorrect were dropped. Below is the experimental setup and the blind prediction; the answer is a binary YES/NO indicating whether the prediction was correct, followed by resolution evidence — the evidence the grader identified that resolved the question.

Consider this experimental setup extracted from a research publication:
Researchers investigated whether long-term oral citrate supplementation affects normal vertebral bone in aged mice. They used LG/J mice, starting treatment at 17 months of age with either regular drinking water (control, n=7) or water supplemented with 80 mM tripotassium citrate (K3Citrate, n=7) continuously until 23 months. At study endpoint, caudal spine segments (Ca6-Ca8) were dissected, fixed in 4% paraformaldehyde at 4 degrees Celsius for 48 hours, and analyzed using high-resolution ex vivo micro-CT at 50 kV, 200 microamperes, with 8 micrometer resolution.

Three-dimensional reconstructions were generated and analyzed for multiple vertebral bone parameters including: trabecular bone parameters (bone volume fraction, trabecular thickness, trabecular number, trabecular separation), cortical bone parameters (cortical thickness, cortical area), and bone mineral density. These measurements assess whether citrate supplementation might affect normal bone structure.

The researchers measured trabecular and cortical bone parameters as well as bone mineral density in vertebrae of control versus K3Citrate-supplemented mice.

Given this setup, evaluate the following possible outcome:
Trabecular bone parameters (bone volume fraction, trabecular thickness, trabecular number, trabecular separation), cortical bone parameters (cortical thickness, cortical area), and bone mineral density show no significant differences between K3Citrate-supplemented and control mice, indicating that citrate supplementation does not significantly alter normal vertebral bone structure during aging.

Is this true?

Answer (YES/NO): NO